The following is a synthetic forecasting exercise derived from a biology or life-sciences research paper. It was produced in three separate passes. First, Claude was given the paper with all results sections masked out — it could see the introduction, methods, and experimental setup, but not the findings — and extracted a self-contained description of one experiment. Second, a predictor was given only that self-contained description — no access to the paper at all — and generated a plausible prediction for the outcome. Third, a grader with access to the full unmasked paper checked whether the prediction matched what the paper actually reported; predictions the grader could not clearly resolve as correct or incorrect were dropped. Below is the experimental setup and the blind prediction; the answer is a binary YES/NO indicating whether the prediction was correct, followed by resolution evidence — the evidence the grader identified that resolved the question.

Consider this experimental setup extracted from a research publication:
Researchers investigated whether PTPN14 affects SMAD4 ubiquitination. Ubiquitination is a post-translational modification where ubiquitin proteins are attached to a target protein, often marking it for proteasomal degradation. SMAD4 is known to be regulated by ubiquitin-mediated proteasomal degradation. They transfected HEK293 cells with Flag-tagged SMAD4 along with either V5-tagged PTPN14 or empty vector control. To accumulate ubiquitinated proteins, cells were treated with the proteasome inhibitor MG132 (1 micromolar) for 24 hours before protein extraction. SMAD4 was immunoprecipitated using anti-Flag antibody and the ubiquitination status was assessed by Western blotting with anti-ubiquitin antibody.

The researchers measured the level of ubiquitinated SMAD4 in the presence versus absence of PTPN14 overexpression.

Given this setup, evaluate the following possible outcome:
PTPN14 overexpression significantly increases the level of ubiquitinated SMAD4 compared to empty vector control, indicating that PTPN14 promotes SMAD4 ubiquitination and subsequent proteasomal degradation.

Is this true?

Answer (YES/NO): NO